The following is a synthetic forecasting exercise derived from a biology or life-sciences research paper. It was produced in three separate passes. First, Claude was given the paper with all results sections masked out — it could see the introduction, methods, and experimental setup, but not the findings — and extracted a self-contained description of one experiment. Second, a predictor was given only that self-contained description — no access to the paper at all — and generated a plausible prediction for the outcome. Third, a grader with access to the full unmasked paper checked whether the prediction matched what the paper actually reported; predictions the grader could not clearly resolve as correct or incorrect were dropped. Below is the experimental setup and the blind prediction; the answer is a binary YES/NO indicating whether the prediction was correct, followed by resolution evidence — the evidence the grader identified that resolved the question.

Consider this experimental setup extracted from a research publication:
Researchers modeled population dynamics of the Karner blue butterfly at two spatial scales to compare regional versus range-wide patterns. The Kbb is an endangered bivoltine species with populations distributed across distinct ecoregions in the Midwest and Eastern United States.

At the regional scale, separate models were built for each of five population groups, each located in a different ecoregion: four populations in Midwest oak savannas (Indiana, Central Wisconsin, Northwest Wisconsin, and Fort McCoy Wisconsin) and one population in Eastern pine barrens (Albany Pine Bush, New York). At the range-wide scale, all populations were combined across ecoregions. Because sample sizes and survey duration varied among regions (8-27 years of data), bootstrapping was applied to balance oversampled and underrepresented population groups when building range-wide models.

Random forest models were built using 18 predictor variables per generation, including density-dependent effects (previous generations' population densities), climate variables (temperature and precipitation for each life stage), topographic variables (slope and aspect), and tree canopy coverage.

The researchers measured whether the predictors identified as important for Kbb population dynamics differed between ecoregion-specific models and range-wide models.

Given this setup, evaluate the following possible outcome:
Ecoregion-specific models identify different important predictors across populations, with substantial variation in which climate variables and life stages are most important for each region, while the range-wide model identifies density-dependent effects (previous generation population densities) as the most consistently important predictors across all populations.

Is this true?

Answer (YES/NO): NO